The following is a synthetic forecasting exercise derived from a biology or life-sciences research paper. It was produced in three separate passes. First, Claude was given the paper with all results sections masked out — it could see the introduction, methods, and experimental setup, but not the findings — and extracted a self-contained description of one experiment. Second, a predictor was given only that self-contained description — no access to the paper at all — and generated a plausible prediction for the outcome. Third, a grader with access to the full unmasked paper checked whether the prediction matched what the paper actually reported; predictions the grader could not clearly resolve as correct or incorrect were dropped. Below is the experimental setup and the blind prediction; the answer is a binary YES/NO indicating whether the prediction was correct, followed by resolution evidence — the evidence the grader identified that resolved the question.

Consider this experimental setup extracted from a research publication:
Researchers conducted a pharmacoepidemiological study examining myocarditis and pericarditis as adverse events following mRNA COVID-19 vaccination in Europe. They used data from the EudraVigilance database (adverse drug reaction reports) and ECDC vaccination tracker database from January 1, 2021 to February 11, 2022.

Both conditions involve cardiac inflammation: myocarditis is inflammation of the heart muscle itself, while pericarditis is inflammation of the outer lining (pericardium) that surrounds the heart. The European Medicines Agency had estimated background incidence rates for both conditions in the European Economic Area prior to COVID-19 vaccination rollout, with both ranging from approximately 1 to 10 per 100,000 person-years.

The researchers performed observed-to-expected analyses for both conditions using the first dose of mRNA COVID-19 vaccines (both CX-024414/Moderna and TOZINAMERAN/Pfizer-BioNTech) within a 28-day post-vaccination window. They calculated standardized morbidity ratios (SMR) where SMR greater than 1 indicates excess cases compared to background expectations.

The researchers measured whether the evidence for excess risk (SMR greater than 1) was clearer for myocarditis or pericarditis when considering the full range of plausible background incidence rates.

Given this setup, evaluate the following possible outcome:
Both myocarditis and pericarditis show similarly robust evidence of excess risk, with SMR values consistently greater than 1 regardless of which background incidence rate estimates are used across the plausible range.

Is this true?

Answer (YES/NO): NO